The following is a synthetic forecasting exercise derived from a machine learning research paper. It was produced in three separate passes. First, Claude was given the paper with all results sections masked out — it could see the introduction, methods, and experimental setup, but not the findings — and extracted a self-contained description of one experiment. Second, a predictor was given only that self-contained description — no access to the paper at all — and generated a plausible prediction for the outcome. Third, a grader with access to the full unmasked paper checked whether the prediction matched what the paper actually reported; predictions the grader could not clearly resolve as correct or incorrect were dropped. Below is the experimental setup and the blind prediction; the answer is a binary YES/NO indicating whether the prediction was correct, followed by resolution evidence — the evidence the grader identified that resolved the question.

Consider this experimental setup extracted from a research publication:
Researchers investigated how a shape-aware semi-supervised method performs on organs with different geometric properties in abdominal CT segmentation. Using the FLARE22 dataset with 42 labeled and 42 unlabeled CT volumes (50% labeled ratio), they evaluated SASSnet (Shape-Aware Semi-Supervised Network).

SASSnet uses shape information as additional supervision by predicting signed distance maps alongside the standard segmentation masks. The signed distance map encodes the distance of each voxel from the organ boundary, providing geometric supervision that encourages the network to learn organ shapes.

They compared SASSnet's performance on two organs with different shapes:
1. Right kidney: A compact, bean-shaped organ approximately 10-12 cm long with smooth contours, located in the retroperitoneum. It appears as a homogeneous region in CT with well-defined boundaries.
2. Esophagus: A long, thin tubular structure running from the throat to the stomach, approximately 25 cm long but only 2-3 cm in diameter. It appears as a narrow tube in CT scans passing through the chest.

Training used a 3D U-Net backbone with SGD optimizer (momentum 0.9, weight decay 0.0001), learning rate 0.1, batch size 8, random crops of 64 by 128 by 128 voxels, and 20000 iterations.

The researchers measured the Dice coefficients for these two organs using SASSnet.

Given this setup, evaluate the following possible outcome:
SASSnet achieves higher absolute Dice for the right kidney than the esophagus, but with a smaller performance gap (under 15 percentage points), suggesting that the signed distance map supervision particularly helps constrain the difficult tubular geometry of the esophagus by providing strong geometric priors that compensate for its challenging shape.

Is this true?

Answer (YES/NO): NO